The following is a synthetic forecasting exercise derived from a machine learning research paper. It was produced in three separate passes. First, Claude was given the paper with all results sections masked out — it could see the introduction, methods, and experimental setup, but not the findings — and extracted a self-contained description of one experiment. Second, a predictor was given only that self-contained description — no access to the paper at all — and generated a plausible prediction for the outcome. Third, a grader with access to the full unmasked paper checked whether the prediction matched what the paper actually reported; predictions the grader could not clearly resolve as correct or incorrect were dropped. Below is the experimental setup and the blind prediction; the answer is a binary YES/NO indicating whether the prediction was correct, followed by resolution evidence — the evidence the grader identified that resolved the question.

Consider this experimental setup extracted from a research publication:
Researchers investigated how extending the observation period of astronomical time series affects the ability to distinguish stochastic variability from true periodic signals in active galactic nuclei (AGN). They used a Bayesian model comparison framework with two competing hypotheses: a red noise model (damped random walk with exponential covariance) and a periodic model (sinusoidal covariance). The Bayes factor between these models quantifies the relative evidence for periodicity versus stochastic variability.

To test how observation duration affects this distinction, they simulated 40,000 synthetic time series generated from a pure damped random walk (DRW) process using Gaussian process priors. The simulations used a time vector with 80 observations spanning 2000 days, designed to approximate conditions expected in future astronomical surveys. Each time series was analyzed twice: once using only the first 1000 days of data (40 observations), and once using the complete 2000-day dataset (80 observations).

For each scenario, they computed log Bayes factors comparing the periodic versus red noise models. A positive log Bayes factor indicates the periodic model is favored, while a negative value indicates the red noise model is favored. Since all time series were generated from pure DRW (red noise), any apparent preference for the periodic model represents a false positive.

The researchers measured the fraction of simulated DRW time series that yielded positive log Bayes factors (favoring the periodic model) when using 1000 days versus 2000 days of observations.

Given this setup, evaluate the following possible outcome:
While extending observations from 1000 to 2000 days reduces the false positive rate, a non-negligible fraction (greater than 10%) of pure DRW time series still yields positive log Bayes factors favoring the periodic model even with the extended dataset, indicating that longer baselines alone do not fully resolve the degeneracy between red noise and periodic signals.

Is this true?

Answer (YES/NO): NO